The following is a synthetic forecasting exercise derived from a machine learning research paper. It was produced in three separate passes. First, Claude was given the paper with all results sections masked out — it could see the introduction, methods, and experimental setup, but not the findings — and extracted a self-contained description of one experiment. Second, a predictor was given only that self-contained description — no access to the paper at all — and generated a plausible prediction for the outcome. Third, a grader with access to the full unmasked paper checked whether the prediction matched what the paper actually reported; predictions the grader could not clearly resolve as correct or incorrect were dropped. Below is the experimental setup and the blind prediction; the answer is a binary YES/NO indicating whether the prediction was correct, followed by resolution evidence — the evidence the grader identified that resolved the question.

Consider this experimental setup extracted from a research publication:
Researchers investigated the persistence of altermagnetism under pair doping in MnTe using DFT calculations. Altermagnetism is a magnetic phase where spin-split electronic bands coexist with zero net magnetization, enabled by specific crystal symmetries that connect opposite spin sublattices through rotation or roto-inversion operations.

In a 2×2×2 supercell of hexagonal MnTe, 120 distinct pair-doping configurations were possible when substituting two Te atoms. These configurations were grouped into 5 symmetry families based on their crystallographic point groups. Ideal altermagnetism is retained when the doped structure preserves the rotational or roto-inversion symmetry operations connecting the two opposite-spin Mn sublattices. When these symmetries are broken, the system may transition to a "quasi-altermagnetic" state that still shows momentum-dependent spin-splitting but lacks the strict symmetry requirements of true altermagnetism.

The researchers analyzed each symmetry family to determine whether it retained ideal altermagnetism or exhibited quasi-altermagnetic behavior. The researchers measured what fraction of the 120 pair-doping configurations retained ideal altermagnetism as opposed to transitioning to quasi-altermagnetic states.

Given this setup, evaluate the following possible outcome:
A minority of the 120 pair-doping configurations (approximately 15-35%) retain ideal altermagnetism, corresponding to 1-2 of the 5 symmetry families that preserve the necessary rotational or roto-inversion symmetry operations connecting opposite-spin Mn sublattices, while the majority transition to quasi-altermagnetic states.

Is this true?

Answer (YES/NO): NO